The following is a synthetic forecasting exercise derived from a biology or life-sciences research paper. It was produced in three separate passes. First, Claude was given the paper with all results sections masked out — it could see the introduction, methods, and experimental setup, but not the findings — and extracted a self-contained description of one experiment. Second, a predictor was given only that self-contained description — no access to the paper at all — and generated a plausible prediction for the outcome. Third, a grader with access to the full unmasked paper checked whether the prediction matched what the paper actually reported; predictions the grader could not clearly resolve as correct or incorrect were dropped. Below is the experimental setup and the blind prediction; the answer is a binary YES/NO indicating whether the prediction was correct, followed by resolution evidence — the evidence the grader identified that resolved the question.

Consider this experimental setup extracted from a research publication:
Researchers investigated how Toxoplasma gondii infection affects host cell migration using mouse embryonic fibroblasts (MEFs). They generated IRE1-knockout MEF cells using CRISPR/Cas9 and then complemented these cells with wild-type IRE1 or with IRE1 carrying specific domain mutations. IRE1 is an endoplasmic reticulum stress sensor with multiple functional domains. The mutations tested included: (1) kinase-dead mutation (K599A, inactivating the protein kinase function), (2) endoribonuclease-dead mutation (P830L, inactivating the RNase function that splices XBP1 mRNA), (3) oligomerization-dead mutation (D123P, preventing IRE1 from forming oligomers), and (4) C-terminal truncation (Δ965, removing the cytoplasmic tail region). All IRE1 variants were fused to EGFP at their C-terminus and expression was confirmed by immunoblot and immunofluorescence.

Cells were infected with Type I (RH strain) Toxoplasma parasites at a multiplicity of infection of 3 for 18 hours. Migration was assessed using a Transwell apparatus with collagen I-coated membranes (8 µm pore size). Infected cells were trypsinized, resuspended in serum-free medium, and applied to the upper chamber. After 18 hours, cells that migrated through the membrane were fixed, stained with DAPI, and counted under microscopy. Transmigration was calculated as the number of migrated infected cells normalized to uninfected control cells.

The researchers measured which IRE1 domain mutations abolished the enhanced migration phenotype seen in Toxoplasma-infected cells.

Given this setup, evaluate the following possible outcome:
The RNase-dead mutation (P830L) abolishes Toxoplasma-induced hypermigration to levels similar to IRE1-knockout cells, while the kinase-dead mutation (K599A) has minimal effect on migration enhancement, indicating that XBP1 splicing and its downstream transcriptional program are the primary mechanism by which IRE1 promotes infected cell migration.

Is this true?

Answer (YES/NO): NO